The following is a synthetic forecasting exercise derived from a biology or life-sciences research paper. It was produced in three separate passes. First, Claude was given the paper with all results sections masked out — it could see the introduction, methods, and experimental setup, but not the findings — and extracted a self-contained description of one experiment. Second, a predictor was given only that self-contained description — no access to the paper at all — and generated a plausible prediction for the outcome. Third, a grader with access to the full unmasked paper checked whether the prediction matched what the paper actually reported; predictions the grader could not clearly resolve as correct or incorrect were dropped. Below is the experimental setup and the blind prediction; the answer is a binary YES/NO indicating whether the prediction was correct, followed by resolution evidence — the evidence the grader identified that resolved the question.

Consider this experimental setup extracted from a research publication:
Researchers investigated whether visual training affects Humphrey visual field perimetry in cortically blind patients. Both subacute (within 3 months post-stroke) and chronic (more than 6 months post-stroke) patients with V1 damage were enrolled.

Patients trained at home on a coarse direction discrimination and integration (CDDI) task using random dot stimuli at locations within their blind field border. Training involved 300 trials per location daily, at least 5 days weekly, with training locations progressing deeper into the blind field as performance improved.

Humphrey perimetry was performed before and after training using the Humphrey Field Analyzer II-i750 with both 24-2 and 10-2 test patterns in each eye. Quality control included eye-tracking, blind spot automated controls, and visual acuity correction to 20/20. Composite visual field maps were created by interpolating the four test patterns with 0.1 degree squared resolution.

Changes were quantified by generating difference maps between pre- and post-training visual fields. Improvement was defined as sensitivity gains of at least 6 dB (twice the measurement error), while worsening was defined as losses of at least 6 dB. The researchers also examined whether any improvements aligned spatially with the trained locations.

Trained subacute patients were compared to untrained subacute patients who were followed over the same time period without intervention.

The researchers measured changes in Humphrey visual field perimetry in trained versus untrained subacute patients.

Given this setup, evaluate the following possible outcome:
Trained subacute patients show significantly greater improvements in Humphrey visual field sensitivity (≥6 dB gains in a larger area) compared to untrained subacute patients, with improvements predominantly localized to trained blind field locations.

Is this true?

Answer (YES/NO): NO